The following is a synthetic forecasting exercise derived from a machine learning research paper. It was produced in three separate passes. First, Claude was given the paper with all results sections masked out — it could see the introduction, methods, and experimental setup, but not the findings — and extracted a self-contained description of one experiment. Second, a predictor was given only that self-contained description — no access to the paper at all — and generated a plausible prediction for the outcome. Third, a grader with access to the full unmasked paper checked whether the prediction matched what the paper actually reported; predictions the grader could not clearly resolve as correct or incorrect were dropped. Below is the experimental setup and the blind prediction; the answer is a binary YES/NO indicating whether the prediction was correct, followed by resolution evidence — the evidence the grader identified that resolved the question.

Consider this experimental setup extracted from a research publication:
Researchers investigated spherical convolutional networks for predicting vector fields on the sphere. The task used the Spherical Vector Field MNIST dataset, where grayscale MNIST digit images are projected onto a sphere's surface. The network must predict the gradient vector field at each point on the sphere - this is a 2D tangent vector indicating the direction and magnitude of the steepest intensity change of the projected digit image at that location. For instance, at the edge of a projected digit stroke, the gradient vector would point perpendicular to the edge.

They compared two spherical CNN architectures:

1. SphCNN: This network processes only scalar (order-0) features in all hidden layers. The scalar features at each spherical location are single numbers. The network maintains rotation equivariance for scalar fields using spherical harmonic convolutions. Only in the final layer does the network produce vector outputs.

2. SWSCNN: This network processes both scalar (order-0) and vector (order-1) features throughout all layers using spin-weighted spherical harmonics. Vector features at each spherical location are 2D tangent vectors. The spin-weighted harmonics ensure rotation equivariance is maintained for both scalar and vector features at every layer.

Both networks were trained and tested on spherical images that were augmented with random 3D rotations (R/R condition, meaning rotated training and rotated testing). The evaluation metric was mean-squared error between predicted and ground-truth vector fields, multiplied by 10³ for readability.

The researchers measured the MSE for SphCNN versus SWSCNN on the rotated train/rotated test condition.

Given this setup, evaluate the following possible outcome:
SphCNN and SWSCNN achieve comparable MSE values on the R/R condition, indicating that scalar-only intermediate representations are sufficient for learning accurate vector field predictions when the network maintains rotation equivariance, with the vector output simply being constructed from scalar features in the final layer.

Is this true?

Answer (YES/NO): NO